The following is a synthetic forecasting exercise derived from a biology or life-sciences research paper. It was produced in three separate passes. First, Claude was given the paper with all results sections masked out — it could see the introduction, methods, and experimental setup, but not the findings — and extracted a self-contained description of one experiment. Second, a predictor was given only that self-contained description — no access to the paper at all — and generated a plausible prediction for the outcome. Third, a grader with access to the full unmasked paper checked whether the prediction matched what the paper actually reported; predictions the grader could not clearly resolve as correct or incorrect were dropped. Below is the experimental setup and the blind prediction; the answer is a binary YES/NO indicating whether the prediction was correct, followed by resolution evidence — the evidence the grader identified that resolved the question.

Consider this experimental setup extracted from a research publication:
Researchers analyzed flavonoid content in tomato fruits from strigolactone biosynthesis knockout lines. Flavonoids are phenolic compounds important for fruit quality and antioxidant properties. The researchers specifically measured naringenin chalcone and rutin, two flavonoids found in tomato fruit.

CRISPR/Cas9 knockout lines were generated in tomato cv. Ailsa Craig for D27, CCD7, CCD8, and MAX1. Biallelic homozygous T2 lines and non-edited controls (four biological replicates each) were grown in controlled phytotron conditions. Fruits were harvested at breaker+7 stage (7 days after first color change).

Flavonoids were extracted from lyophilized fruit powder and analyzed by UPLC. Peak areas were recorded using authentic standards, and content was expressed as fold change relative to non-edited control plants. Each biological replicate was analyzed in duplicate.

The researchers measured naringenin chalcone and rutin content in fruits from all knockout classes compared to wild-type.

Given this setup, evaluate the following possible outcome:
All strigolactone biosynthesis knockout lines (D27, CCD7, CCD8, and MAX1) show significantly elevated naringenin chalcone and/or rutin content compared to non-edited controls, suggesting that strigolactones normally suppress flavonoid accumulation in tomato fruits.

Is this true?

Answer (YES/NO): NO